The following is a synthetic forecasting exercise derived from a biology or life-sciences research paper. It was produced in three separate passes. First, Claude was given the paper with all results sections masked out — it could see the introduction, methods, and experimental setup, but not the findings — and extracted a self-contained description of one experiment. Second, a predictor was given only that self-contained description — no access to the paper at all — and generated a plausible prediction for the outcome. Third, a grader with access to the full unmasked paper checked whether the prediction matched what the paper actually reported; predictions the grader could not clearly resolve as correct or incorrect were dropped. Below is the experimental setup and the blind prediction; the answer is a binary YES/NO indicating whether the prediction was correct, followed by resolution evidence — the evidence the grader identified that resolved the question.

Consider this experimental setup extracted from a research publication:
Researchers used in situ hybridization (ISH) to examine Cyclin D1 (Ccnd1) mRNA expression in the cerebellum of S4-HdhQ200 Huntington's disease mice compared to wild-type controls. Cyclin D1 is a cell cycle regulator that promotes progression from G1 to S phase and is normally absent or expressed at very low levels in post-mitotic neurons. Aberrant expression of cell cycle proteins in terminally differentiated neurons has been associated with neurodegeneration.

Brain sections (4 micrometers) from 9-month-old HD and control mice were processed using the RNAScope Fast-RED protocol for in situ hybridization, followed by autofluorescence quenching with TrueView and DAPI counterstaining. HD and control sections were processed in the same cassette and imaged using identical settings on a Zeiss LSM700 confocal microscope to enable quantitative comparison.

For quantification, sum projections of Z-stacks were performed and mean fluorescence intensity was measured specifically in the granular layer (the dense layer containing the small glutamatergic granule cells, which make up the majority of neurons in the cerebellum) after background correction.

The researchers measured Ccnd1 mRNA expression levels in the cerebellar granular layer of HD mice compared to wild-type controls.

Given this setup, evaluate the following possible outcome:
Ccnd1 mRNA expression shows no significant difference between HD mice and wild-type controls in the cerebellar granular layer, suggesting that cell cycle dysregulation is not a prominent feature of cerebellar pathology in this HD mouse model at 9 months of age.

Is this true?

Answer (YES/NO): NO